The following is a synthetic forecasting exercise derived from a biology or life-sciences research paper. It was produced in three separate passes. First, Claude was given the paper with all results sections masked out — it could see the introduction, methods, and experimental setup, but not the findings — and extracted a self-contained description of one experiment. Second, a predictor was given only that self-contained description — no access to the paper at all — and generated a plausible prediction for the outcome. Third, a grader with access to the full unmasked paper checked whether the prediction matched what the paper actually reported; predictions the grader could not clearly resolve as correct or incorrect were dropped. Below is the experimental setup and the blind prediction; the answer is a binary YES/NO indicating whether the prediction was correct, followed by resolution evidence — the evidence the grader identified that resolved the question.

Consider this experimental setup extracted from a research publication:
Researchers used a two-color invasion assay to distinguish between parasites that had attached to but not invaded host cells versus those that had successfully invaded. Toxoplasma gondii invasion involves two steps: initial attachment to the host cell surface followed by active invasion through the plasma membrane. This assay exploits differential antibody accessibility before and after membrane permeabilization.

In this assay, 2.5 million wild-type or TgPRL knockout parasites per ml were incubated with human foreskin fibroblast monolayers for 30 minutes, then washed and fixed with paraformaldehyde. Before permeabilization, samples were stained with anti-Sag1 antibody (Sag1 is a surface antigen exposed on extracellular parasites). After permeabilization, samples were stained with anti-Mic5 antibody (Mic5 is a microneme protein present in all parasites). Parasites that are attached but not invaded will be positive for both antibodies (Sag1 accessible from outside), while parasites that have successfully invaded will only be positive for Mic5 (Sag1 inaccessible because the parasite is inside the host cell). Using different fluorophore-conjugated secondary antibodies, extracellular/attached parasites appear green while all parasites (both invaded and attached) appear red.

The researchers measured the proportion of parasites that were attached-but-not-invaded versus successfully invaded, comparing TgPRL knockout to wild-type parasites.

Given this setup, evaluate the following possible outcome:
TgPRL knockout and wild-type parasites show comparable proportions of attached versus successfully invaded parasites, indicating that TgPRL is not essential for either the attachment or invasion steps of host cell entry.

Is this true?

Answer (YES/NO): NO